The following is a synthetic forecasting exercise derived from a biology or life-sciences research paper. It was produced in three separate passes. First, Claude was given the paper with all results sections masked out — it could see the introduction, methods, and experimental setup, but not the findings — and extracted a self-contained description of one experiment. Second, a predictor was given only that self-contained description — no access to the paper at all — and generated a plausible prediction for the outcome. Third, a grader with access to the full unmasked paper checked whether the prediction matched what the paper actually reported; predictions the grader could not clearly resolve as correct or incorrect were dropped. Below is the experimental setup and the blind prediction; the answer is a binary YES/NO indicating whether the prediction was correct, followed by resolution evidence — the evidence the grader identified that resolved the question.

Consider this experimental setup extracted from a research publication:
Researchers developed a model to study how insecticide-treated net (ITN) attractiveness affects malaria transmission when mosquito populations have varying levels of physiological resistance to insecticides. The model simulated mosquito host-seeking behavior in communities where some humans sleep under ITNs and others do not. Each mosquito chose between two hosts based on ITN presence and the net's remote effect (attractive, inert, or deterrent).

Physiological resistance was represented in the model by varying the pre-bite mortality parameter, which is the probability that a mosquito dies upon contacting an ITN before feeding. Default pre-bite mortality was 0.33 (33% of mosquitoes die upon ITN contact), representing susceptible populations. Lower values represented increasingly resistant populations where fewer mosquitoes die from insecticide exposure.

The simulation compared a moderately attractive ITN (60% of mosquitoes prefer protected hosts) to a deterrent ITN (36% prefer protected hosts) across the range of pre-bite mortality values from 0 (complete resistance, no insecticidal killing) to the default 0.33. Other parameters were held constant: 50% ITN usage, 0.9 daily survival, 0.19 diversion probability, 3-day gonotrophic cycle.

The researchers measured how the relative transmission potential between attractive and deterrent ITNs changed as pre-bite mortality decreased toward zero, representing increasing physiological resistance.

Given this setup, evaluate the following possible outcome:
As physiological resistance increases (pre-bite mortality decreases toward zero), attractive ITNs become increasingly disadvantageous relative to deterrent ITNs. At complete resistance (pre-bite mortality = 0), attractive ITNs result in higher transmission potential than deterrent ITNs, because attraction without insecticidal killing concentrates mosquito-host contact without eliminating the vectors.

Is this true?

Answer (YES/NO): NO